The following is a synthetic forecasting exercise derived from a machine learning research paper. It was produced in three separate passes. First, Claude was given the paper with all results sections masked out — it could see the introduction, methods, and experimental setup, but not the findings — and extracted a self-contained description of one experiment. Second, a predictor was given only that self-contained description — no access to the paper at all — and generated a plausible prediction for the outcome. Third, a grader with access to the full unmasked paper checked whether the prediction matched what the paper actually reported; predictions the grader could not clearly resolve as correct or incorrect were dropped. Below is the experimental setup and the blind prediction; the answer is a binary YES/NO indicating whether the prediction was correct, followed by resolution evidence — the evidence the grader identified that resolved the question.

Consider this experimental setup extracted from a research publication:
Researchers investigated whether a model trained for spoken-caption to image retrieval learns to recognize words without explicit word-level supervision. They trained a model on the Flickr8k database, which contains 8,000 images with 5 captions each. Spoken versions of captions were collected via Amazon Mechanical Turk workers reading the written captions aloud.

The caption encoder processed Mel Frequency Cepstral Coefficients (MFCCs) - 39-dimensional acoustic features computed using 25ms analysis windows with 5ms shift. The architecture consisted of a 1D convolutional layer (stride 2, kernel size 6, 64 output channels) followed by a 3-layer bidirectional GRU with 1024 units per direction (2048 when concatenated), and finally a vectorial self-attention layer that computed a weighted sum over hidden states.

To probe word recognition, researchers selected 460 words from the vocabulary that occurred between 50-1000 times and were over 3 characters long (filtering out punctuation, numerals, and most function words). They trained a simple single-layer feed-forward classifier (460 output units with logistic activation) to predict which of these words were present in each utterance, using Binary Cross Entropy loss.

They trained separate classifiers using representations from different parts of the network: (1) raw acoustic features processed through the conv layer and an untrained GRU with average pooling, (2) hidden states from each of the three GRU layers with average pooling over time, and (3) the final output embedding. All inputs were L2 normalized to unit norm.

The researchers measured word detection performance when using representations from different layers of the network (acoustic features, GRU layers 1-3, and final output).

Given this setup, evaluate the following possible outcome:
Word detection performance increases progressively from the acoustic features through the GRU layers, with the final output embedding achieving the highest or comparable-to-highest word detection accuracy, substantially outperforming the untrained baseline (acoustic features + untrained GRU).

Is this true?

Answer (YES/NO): NO